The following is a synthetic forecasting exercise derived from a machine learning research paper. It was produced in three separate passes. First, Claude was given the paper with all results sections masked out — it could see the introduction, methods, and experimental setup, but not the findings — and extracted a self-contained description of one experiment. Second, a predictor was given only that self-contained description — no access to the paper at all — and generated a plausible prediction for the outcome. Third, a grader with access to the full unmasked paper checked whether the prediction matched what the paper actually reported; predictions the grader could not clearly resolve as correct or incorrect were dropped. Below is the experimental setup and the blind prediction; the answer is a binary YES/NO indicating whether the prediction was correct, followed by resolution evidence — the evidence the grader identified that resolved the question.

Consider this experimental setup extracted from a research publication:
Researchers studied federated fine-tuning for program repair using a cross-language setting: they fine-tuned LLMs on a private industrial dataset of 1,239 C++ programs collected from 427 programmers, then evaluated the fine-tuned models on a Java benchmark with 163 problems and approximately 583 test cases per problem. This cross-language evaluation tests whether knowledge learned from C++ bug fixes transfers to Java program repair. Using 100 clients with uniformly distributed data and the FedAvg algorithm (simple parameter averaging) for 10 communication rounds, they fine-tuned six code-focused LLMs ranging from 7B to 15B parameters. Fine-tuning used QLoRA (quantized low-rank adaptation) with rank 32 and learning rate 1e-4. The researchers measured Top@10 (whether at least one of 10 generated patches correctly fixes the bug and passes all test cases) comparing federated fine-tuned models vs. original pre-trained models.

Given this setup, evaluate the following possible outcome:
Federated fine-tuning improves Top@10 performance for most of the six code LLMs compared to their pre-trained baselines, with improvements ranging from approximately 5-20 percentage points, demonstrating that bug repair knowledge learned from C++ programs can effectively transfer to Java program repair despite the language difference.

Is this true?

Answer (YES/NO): NO